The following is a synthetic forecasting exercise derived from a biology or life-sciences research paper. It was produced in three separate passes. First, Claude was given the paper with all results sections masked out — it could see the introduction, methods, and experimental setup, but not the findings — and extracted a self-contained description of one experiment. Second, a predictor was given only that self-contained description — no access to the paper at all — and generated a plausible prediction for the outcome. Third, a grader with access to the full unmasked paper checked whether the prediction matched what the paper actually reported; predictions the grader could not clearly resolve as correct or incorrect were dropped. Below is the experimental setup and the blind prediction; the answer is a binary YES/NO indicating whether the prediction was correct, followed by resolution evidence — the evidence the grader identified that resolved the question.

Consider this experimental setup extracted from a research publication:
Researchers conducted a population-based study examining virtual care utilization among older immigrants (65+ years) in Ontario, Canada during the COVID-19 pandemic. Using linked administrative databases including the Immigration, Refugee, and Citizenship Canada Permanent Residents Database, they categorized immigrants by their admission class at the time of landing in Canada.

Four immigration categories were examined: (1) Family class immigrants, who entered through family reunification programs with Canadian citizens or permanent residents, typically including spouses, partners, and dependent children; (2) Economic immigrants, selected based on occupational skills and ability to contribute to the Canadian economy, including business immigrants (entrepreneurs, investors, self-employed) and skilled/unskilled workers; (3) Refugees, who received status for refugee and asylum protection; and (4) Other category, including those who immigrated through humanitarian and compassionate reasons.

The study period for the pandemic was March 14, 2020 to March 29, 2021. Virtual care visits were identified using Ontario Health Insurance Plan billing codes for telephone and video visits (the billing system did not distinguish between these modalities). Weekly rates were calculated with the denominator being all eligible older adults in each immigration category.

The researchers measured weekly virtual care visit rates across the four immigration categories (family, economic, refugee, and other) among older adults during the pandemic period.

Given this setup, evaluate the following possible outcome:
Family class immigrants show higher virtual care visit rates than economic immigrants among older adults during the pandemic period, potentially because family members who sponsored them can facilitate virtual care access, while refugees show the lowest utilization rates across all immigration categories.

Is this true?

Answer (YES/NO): NO